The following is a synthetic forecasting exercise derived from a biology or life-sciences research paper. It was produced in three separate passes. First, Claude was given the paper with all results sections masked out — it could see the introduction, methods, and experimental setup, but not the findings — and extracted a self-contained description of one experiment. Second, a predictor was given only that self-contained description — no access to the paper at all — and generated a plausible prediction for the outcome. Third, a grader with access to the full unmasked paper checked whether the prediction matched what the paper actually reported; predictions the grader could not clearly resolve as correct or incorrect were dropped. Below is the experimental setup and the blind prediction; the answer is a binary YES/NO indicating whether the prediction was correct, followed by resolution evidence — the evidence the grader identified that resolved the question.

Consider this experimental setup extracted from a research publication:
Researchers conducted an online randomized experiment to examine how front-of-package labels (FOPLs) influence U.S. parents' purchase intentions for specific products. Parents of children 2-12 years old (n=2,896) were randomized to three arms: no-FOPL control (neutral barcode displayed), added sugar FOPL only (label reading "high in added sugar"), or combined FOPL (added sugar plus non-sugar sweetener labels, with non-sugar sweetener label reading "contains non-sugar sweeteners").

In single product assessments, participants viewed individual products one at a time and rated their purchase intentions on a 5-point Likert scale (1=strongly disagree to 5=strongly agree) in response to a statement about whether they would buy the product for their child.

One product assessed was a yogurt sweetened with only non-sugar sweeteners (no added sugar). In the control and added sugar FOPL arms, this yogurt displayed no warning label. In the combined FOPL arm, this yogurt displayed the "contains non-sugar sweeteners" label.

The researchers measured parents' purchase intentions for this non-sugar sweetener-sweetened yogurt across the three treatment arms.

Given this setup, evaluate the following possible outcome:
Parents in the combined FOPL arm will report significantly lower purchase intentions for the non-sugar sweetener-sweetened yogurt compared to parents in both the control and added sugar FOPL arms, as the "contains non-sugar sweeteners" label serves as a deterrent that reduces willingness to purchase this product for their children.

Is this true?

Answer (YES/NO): YES